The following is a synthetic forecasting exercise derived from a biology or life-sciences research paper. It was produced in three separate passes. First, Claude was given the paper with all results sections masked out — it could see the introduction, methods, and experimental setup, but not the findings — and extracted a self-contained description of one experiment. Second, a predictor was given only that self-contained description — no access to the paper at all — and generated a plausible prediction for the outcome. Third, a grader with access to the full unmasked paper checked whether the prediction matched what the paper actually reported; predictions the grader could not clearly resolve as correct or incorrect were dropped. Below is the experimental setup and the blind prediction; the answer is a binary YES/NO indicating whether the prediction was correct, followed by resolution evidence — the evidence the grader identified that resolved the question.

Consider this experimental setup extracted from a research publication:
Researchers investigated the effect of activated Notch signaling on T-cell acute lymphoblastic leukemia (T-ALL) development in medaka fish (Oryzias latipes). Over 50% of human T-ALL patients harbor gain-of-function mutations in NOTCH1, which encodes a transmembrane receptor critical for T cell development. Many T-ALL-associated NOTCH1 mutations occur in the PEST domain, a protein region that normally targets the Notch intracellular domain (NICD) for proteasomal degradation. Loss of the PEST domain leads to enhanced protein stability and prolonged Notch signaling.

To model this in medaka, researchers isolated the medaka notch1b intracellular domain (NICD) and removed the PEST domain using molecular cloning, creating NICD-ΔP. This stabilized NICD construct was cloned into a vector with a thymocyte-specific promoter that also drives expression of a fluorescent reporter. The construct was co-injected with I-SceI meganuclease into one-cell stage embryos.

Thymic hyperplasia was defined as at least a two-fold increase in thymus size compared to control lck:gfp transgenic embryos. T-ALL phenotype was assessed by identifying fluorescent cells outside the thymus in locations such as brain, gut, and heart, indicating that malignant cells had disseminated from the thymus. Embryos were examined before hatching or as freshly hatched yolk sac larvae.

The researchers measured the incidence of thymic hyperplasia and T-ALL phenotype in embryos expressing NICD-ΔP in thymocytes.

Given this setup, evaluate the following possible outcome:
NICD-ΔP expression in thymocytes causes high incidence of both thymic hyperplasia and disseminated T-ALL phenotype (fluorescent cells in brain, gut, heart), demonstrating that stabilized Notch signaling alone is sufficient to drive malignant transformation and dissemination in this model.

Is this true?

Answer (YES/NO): NO